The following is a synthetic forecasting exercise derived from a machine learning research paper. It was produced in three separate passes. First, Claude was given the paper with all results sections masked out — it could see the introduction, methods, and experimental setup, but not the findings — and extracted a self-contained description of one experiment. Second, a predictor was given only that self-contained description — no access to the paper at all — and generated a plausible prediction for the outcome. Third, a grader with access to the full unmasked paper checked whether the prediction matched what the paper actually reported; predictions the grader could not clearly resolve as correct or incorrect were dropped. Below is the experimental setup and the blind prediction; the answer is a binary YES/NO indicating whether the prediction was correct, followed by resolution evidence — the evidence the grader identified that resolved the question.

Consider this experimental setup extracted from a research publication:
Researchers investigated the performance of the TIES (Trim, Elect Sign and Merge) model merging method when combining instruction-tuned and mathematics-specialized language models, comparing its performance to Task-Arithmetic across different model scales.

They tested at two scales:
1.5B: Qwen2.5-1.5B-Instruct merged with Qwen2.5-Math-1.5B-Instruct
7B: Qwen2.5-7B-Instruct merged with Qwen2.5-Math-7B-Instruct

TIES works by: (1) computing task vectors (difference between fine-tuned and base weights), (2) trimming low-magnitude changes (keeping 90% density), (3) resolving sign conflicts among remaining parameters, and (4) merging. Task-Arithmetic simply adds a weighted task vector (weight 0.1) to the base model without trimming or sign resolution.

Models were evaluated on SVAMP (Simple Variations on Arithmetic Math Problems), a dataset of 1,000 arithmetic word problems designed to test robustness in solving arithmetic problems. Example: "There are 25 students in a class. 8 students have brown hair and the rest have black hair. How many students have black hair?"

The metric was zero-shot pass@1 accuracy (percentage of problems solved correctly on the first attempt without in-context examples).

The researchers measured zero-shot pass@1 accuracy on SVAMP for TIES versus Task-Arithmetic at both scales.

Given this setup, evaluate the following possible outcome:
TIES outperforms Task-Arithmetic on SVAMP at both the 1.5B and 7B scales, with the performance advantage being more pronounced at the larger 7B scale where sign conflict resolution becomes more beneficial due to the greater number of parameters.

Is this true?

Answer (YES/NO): NO